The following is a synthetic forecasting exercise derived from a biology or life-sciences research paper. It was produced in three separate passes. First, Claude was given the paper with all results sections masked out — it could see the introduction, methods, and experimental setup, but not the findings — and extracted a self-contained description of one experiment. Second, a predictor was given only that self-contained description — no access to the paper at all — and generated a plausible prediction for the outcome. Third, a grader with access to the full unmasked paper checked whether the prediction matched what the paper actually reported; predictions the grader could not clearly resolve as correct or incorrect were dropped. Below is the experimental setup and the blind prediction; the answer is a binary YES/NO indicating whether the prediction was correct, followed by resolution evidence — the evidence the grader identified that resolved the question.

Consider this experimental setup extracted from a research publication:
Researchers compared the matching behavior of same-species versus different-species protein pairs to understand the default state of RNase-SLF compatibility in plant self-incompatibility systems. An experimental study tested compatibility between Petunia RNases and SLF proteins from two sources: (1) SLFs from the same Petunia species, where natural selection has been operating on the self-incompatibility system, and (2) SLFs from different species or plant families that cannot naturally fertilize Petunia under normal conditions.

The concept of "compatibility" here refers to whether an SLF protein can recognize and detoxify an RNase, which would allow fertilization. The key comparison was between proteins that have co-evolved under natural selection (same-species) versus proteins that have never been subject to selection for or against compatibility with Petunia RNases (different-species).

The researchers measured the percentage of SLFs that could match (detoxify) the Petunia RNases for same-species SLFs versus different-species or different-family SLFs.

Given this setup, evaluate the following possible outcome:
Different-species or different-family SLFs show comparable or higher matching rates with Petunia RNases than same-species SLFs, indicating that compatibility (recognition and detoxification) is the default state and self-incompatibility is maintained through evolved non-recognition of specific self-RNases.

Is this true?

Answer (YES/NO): YES